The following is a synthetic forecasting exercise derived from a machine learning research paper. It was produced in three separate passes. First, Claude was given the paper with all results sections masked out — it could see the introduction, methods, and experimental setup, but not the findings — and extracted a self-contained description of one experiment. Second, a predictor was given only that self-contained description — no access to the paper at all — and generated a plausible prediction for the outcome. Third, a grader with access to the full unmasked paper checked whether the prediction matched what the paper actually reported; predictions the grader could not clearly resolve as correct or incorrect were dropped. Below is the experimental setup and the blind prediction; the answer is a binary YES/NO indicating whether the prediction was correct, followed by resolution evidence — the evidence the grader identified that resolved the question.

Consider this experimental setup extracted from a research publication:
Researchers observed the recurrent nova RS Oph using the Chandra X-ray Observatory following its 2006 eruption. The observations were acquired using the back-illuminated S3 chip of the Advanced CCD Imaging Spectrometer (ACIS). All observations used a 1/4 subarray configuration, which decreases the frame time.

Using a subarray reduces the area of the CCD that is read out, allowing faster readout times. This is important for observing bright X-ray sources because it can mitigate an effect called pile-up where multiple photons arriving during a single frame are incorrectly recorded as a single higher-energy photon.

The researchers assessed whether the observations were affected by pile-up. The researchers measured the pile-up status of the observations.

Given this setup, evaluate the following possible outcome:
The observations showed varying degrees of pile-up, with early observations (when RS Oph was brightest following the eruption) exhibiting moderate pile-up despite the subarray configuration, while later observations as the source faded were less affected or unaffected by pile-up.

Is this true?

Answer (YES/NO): NO